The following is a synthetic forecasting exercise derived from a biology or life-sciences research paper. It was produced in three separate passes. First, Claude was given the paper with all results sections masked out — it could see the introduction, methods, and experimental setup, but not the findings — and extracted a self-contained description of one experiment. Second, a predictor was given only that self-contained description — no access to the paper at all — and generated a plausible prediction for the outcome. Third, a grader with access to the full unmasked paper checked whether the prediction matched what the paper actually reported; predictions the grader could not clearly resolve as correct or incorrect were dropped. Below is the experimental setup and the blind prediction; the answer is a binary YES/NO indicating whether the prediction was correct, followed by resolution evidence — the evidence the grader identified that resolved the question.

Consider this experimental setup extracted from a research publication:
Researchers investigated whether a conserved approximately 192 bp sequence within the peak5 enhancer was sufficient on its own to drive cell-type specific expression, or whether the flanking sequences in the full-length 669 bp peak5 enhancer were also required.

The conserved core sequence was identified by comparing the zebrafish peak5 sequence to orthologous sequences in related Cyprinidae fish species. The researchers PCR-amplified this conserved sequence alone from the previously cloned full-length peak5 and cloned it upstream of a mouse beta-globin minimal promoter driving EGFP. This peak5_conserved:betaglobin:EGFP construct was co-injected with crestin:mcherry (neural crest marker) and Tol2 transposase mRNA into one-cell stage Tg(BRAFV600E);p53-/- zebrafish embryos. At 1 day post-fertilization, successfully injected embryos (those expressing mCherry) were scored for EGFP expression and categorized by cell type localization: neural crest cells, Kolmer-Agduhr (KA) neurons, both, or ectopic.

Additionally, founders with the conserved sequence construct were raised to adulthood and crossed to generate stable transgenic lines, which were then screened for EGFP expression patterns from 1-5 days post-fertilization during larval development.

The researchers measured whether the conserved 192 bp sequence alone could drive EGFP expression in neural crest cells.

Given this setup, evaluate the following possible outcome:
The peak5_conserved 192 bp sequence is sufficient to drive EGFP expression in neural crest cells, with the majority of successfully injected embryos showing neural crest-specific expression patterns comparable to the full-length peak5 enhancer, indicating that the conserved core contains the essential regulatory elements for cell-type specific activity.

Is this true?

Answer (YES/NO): NO